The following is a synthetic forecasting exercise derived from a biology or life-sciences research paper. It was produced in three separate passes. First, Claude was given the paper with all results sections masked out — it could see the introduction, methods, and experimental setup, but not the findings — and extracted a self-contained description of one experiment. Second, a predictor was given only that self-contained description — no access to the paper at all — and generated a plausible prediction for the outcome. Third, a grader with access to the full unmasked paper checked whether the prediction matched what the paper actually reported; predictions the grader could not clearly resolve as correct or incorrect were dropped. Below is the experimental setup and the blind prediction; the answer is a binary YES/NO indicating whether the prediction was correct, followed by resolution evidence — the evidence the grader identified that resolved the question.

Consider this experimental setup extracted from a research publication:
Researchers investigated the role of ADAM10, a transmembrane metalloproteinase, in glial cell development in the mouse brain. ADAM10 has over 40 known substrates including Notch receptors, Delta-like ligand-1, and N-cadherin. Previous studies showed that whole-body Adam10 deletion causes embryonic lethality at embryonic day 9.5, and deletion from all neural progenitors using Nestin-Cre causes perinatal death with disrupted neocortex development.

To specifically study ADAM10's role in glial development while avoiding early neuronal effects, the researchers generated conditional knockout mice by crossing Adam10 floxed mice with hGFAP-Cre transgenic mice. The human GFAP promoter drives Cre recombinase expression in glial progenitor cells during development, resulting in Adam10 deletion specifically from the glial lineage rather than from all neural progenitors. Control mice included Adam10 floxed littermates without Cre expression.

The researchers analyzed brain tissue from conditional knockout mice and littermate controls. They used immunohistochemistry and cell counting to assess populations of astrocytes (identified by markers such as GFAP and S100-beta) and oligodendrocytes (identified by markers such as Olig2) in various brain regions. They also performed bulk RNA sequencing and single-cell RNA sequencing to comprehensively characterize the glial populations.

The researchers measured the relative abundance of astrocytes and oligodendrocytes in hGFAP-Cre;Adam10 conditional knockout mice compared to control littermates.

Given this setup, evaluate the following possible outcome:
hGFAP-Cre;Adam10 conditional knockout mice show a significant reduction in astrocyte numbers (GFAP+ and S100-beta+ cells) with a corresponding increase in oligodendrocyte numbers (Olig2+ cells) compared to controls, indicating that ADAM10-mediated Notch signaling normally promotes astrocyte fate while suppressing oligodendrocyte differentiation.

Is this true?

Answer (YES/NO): YES